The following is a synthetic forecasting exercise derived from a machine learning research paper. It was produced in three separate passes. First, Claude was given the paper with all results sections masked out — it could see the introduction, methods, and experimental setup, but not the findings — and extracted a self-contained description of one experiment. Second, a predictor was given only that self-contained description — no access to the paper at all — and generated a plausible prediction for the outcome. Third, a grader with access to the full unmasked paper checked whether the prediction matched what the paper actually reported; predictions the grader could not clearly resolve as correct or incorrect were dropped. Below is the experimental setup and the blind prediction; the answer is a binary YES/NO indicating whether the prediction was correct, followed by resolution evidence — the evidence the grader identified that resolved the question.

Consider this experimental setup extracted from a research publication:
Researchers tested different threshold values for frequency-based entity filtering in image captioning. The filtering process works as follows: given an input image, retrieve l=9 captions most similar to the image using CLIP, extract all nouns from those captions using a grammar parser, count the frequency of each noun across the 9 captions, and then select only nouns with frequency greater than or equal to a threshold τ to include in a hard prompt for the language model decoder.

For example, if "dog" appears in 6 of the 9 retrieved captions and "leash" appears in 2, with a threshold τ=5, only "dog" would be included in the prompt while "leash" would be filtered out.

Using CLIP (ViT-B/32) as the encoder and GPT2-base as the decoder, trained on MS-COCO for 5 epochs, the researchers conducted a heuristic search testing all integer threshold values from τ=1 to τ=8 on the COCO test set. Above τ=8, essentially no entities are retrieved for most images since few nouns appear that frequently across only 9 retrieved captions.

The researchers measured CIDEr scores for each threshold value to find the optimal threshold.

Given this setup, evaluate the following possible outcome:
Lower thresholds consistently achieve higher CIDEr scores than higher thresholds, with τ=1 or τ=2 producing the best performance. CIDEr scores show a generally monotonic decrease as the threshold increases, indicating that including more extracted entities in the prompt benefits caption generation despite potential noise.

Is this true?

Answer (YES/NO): NO